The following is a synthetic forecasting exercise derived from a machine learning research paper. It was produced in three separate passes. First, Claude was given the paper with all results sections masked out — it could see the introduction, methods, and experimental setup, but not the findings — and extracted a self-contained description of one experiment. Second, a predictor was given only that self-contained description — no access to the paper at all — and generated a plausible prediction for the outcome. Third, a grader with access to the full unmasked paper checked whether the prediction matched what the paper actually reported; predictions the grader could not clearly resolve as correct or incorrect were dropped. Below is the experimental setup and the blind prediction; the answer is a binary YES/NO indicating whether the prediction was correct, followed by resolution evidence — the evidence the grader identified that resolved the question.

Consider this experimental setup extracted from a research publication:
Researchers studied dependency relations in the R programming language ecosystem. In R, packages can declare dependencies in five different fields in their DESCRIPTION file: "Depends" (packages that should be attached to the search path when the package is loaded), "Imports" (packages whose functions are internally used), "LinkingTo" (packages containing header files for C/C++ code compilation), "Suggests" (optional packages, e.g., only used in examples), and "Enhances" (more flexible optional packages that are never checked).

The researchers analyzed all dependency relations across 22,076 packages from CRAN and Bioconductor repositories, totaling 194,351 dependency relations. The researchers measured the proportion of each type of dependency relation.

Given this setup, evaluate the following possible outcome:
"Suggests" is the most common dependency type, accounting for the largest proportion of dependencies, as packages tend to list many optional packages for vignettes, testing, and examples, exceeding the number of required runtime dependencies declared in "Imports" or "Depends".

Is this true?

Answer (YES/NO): NO